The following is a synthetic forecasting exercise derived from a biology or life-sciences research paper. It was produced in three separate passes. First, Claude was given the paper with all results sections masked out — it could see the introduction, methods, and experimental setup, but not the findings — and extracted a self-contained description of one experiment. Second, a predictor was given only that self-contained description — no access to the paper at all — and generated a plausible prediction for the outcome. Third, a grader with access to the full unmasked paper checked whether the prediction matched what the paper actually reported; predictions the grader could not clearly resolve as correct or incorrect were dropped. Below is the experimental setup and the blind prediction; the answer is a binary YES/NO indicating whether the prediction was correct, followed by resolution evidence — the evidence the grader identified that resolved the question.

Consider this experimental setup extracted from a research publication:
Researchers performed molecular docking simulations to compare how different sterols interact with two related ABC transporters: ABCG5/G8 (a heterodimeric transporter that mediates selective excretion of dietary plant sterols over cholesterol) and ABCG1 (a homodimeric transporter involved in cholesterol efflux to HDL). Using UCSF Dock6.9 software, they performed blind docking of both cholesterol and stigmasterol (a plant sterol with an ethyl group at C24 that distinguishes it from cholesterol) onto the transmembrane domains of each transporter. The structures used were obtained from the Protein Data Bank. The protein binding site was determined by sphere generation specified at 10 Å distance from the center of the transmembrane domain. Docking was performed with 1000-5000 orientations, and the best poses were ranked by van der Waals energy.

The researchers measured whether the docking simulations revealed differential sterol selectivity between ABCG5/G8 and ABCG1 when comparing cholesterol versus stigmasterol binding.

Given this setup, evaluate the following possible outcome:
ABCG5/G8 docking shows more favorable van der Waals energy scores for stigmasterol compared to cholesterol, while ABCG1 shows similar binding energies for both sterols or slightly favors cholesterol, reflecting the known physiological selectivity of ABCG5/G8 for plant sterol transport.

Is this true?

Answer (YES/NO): NO